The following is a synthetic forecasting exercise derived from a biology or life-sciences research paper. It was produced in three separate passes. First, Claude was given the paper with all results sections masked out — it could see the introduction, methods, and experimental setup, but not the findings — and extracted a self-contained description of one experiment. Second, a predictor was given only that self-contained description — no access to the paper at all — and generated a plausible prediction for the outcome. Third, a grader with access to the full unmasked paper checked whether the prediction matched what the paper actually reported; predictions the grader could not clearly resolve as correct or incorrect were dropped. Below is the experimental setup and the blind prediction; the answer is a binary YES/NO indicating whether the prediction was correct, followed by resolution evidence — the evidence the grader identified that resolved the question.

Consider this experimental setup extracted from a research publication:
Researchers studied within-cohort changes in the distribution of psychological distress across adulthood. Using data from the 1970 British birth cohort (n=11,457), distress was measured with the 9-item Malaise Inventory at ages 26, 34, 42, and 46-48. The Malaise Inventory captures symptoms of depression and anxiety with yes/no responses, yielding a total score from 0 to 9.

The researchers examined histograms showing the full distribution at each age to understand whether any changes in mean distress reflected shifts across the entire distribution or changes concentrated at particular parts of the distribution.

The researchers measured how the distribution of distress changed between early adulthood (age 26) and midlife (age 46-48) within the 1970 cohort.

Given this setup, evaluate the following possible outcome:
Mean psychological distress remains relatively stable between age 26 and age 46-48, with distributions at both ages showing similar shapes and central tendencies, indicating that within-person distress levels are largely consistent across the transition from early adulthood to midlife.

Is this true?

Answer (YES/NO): NO